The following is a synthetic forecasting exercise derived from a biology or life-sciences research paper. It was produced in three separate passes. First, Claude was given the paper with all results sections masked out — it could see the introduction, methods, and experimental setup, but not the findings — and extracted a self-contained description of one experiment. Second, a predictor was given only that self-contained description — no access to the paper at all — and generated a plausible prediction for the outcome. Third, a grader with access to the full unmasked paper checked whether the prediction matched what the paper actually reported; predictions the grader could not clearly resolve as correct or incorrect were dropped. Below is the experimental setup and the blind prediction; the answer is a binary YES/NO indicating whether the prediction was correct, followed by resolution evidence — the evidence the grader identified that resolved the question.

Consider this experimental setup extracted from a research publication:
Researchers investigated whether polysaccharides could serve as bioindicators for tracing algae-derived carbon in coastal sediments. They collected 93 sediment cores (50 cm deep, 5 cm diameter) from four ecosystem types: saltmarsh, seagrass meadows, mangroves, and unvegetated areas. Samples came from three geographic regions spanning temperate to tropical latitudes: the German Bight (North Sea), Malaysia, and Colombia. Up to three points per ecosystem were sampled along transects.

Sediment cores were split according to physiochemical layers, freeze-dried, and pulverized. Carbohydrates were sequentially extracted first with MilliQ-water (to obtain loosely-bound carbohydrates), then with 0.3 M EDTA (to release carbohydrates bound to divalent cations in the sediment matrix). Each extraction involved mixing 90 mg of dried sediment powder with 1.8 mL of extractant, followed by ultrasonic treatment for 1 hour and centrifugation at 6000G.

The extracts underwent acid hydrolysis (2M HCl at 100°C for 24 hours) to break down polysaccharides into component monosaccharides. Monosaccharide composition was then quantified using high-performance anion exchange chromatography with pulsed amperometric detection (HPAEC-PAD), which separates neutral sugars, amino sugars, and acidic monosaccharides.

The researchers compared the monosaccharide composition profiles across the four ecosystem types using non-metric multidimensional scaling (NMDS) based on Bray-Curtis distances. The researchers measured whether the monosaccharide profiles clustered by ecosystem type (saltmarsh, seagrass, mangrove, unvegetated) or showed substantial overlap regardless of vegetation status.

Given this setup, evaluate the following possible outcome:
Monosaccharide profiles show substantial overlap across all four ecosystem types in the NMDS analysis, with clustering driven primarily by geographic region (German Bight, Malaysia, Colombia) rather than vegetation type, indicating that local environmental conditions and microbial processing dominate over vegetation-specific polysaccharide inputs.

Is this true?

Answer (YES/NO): NO